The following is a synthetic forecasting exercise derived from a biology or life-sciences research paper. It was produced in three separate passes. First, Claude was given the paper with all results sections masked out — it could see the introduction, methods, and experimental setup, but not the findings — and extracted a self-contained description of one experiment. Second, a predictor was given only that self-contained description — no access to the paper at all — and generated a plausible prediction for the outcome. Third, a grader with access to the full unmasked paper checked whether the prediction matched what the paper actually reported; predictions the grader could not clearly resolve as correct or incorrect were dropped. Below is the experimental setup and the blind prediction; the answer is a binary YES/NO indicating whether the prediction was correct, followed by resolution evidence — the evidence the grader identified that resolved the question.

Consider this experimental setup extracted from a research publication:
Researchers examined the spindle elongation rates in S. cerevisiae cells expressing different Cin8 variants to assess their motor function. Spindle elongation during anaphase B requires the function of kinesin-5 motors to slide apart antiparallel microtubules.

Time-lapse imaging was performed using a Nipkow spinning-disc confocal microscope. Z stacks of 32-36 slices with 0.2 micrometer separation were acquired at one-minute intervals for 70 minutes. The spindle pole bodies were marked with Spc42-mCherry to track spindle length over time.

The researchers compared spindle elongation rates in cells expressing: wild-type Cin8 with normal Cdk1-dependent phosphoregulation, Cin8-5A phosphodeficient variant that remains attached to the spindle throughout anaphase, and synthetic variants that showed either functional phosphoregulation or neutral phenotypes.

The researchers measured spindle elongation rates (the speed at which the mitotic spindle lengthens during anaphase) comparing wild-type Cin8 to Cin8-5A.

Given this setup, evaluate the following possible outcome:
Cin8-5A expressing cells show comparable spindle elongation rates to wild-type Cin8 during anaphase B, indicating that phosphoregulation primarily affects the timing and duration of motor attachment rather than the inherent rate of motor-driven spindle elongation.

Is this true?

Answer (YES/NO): YES